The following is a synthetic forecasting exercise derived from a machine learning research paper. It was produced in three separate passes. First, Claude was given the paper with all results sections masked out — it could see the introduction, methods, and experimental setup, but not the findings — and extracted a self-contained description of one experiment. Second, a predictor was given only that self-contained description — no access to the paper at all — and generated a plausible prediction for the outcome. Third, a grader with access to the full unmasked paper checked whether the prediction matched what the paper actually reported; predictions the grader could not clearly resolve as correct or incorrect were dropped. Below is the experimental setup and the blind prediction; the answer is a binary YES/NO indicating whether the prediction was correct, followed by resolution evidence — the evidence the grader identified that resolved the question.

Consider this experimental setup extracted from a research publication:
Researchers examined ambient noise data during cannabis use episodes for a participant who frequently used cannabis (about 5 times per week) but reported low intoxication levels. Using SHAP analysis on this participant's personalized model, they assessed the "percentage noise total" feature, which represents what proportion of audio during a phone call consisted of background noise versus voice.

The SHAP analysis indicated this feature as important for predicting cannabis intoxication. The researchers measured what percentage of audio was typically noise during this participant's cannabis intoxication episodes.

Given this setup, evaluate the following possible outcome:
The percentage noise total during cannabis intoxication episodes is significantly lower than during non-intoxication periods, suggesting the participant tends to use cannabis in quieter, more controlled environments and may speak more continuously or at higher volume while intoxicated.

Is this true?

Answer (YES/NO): NO